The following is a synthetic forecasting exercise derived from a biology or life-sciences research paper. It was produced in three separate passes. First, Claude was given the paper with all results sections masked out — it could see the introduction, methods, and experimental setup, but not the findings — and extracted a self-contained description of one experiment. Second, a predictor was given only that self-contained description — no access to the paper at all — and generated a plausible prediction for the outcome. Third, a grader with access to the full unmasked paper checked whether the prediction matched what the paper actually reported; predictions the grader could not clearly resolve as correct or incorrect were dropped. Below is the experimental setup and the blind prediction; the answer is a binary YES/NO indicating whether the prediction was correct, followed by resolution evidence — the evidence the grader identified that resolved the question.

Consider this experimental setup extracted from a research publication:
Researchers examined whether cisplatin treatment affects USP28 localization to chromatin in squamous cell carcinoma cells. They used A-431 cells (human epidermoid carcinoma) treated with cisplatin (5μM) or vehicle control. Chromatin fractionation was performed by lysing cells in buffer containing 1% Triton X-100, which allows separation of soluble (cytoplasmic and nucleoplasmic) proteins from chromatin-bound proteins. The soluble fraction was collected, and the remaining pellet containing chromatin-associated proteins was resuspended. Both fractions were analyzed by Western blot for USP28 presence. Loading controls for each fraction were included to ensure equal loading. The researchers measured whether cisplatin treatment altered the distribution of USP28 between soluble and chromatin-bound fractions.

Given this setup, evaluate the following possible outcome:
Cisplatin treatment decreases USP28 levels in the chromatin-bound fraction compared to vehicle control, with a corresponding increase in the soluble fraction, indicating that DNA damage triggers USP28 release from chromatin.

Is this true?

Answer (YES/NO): NO